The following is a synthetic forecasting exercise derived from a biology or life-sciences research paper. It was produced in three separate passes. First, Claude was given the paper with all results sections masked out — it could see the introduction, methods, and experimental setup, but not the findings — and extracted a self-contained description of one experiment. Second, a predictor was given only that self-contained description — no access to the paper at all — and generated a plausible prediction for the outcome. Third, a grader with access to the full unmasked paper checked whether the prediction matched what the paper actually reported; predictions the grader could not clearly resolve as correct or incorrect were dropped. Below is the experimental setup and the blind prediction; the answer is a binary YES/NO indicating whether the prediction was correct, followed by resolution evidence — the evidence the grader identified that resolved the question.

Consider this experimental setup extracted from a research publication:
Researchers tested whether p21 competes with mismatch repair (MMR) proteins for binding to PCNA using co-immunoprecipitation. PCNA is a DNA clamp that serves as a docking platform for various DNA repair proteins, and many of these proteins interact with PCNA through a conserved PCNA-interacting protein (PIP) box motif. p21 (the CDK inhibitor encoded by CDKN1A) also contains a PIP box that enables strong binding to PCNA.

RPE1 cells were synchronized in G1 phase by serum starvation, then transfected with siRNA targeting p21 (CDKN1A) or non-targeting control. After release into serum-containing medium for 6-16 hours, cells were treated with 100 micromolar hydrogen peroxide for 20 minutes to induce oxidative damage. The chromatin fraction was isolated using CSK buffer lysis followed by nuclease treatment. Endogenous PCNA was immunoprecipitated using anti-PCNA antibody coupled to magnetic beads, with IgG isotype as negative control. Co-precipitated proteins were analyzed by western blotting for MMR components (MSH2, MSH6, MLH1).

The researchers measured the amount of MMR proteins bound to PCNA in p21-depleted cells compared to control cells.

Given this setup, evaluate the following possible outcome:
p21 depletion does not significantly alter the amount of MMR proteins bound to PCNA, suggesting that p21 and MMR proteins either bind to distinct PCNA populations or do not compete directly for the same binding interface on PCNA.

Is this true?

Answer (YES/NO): NO